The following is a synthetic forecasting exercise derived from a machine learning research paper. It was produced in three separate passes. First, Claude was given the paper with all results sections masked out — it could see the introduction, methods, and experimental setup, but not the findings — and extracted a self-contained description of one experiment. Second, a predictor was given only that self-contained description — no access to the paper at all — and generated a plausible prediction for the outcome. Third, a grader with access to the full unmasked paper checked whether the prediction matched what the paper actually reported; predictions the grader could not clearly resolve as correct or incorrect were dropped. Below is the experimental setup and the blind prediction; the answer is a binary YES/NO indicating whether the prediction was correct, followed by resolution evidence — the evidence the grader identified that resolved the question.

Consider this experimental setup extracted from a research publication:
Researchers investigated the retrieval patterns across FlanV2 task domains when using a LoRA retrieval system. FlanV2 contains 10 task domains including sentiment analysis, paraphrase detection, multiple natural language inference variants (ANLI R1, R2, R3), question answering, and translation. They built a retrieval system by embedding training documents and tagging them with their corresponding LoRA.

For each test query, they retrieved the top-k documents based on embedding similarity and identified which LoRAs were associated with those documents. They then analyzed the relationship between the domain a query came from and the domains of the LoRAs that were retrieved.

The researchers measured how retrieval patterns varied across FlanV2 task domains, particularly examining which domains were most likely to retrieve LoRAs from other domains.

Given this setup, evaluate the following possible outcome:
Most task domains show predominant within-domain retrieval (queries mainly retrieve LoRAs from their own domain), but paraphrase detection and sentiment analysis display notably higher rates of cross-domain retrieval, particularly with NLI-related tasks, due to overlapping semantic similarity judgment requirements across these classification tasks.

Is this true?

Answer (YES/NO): NO